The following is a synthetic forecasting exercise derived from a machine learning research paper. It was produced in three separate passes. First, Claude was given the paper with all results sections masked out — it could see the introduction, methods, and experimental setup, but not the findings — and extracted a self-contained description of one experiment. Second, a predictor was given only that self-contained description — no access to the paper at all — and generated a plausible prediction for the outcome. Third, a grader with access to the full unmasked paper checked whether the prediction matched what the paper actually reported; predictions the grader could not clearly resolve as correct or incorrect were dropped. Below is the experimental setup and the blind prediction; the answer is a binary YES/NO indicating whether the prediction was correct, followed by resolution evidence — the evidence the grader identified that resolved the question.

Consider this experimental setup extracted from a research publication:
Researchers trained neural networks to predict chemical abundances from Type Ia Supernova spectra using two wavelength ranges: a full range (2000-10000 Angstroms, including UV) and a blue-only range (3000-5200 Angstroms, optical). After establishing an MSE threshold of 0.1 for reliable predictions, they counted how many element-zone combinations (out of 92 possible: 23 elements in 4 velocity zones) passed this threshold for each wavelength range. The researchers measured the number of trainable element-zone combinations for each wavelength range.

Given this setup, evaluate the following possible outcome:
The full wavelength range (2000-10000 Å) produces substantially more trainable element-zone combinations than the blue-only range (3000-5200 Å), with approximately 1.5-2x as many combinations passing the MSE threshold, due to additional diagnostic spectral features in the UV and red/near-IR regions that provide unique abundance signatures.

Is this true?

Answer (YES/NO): NO